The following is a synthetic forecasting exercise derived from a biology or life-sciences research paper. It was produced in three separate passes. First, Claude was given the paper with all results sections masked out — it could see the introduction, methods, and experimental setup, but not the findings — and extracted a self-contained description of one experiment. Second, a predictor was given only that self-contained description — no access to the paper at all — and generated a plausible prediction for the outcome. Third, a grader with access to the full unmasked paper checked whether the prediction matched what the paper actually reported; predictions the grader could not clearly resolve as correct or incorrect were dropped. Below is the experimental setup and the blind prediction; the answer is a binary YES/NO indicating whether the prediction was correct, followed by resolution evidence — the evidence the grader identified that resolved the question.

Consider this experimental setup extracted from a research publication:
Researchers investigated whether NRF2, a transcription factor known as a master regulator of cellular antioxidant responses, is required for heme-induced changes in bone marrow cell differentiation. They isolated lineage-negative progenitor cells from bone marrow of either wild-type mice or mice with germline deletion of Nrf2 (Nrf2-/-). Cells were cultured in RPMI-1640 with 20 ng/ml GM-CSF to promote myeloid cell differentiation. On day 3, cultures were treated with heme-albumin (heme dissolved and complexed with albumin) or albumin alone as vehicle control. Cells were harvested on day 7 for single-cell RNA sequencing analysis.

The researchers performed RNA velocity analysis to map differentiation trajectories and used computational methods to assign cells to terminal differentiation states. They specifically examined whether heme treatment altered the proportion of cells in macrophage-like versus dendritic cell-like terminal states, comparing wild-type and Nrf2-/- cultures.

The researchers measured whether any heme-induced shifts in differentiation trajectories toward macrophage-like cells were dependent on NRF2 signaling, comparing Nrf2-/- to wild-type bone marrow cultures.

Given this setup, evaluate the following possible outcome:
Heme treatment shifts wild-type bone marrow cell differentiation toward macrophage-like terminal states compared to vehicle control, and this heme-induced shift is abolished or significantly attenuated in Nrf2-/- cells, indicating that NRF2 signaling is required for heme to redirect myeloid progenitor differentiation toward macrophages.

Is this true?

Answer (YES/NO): YES